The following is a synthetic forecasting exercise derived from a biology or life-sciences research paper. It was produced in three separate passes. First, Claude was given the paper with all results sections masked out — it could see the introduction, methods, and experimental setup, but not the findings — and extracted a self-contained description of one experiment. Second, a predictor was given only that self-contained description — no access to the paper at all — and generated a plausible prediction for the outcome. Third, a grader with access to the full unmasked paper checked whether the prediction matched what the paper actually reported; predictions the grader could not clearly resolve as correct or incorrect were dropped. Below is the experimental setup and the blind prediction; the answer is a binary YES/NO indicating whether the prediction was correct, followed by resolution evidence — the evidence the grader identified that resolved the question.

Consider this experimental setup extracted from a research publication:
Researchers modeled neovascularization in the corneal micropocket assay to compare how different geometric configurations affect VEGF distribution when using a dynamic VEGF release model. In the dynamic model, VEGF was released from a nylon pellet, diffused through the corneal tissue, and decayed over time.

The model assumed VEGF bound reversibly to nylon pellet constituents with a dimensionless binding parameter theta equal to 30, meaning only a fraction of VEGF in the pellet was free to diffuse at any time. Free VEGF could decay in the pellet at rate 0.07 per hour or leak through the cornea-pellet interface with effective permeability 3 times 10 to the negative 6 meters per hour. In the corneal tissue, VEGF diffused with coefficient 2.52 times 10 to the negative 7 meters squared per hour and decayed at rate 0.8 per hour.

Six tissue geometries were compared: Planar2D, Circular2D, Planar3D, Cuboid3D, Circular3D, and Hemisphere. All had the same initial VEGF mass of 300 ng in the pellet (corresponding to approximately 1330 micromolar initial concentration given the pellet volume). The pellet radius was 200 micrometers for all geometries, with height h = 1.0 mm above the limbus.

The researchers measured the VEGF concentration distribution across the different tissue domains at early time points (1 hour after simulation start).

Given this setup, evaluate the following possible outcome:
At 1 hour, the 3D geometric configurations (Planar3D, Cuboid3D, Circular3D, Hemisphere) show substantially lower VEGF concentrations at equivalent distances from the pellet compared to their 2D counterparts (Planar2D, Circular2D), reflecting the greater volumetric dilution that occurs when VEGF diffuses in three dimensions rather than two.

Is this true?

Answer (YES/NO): NO